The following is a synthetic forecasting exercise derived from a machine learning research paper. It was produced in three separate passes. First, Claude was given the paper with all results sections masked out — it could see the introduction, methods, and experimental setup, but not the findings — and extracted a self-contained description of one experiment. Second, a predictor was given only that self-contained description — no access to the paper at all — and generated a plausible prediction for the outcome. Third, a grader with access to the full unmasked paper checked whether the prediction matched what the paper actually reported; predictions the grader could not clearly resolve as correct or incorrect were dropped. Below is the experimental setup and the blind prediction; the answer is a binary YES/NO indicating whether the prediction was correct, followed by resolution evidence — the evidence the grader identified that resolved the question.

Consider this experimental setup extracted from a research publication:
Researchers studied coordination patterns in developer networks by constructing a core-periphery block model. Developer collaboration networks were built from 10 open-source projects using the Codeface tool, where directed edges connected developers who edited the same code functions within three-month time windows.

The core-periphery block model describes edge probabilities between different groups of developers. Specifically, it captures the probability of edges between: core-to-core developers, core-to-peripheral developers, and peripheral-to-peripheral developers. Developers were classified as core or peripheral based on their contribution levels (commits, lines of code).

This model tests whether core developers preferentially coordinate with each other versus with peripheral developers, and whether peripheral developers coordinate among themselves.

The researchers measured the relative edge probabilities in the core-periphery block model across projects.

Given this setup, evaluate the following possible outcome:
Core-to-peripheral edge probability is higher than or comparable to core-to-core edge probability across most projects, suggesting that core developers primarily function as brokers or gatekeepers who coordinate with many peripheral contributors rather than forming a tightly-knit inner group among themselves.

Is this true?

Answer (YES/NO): NO